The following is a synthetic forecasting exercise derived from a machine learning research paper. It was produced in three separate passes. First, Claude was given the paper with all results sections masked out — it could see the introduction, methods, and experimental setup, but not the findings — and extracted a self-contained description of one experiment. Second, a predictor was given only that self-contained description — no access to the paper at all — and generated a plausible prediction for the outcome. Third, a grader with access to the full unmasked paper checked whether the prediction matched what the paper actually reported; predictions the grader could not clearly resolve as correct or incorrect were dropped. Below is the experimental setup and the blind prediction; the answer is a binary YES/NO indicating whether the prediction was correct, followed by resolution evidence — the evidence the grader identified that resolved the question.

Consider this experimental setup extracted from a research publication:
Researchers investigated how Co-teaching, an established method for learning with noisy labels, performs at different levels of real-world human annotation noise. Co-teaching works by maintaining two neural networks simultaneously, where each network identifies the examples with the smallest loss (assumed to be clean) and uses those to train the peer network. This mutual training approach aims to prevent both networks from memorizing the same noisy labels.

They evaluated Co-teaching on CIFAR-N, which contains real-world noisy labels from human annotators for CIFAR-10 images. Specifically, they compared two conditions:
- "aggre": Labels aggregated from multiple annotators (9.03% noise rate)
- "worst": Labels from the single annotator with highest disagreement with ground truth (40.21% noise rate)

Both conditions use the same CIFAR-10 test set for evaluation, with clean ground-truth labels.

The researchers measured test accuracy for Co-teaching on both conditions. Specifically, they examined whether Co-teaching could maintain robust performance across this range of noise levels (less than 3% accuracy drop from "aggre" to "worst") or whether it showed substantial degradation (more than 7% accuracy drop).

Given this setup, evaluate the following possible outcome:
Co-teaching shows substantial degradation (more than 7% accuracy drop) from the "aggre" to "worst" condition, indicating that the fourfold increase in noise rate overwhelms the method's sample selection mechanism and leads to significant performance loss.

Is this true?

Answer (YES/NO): YES